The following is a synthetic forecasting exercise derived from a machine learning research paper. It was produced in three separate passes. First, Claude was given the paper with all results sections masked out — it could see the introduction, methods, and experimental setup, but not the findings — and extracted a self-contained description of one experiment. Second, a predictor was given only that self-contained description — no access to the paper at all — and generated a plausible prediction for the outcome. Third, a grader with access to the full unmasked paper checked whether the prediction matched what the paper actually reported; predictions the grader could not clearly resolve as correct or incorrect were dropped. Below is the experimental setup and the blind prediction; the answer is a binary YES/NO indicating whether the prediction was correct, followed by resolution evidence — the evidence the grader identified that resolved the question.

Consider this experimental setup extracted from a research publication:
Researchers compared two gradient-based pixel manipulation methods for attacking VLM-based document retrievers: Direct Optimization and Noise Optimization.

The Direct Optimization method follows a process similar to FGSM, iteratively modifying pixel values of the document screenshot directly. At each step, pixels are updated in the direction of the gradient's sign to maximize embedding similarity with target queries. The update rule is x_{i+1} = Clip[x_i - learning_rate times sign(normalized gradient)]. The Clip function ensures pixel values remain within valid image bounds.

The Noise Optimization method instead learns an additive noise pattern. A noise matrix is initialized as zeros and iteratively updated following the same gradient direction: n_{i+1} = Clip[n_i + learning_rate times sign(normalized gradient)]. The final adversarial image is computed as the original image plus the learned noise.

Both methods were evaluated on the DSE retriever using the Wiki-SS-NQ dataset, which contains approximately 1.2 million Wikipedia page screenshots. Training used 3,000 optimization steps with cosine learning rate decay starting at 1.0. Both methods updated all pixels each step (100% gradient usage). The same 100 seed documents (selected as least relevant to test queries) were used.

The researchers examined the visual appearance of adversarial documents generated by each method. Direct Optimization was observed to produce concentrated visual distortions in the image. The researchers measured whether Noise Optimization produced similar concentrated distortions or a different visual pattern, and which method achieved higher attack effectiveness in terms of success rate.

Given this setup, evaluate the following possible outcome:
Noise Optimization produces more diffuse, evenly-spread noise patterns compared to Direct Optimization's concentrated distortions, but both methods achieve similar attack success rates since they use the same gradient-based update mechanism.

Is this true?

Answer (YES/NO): YES